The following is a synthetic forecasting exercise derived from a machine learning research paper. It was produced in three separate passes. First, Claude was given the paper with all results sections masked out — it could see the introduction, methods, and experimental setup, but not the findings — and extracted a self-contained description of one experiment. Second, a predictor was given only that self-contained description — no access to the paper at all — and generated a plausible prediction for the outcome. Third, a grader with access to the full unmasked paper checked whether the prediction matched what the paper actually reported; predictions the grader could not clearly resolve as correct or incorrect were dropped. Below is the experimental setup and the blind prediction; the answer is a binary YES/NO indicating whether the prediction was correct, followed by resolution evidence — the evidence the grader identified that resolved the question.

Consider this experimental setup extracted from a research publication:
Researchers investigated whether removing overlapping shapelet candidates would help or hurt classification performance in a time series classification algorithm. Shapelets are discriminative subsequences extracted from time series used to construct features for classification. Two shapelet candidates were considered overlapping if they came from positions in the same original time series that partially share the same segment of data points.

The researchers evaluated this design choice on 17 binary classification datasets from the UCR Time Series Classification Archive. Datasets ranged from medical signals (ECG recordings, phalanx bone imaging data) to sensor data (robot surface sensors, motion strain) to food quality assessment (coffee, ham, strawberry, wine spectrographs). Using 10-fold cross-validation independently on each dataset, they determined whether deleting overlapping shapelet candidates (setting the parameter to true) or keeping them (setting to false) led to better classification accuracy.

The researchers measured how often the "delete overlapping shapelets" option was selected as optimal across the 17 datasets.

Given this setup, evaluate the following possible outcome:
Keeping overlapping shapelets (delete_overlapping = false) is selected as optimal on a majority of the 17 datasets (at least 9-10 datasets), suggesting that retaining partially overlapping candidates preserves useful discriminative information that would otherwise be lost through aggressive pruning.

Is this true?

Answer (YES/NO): NO